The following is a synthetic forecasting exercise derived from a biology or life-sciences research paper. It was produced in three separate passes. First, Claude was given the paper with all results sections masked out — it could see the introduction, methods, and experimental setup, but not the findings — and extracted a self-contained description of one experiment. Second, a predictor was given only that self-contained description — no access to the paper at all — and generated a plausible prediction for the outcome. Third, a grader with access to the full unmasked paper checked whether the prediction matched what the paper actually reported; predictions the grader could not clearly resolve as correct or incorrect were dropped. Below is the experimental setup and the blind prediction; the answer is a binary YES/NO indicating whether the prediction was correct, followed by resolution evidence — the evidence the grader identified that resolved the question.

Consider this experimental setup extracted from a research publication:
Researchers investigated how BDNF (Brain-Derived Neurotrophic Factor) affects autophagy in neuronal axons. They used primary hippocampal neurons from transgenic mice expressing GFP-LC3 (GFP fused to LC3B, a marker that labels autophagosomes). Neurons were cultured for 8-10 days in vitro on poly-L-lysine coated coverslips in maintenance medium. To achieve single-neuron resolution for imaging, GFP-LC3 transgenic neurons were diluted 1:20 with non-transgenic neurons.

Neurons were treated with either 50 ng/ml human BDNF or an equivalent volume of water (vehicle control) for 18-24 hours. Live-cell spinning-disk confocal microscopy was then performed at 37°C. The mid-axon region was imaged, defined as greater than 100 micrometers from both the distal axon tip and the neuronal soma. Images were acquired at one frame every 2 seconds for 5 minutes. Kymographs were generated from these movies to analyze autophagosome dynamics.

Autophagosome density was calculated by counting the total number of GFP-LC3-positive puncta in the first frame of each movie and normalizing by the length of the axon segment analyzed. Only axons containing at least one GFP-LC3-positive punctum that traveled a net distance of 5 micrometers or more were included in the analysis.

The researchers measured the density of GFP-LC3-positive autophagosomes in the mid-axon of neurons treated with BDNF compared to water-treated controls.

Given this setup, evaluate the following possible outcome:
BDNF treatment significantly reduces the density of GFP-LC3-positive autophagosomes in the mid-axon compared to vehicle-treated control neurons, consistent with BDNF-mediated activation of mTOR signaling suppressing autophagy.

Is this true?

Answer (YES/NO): NO